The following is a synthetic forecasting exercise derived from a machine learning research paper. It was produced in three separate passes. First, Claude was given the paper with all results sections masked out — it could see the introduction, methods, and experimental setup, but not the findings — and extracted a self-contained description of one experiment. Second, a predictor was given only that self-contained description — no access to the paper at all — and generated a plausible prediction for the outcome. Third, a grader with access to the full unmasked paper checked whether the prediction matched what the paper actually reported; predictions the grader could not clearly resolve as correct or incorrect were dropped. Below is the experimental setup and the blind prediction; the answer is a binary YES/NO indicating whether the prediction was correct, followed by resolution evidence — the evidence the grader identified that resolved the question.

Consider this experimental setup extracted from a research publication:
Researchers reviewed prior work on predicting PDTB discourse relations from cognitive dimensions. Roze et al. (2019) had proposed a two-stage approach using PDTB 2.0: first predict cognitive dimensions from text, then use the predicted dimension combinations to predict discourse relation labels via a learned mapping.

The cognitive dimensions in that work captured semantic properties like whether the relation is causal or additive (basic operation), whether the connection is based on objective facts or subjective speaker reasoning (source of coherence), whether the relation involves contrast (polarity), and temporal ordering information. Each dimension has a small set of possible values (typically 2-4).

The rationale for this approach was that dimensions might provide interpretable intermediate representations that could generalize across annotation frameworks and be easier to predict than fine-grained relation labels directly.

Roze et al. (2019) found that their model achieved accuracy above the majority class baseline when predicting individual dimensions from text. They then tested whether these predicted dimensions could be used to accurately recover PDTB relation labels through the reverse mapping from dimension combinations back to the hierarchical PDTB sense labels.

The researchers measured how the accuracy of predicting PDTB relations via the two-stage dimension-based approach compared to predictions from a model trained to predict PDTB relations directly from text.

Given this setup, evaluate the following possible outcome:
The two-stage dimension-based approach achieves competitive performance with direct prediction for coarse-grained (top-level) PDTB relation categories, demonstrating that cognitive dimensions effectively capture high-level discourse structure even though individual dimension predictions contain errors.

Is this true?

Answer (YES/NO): NO